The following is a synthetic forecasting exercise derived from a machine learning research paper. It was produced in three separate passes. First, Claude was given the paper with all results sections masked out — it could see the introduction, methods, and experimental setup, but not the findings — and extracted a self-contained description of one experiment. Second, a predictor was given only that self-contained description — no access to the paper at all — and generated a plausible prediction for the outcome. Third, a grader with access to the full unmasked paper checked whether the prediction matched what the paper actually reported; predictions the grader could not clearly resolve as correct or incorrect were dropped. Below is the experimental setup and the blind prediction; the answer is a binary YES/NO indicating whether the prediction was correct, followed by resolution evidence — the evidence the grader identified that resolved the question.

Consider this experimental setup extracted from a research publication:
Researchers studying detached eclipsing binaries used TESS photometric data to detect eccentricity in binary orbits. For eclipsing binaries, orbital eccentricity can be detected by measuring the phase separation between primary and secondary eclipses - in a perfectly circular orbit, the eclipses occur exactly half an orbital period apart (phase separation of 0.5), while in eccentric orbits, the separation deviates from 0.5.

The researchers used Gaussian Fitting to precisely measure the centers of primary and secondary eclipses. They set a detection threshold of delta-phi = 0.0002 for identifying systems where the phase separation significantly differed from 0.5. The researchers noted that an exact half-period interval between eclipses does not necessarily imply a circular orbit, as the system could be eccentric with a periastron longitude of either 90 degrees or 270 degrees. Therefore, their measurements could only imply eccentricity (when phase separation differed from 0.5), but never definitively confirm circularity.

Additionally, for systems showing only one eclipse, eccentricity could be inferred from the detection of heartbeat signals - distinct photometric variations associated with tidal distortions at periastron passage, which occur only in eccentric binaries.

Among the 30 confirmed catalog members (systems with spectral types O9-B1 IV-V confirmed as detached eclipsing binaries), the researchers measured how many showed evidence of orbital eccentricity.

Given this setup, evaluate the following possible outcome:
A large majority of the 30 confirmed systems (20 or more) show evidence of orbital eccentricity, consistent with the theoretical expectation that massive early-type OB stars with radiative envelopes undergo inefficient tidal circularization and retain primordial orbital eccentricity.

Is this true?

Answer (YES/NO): NO